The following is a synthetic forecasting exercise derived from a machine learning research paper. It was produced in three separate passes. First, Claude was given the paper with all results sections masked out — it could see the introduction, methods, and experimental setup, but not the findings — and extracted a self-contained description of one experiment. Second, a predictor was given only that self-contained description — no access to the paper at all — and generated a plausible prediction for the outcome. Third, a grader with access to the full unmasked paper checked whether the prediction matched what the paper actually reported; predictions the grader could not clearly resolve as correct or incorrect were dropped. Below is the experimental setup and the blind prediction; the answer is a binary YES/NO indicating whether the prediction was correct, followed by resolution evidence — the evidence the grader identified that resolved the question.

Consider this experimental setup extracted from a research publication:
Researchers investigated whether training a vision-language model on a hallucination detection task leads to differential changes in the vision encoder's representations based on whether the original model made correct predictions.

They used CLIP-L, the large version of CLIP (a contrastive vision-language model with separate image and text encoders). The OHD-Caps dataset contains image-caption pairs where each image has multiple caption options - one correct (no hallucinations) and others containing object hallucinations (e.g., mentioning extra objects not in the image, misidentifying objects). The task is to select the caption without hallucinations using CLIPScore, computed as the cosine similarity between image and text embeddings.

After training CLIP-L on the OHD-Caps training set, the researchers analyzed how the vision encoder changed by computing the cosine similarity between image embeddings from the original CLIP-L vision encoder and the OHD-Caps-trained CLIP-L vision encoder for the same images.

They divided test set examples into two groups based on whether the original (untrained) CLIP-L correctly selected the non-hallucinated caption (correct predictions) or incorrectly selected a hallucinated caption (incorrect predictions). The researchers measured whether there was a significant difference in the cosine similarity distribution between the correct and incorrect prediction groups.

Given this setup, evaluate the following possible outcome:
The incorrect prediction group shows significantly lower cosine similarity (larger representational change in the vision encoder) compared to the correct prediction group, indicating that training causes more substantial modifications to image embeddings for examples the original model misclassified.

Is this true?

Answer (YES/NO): NO